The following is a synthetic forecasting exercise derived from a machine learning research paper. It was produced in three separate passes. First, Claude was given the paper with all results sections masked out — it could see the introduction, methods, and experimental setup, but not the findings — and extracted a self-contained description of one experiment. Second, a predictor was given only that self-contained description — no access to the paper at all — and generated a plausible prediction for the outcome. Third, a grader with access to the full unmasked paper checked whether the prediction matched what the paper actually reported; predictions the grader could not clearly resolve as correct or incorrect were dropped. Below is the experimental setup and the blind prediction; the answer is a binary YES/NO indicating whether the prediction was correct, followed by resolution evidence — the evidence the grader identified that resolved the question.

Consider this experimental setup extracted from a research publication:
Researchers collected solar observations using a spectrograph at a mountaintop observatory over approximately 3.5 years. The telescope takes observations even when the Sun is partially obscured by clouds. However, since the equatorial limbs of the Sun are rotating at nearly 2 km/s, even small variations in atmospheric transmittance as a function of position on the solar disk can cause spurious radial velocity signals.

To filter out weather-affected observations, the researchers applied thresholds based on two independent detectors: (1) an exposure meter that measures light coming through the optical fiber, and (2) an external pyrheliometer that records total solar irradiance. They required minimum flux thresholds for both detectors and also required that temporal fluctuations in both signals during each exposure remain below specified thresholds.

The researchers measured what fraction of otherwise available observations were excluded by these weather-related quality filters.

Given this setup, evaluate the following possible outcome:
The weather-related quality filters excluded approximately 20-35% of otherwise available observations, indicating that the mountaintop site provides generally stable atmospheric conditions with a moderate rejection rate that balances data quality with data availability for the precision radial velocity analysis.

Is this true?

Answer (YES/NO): YES